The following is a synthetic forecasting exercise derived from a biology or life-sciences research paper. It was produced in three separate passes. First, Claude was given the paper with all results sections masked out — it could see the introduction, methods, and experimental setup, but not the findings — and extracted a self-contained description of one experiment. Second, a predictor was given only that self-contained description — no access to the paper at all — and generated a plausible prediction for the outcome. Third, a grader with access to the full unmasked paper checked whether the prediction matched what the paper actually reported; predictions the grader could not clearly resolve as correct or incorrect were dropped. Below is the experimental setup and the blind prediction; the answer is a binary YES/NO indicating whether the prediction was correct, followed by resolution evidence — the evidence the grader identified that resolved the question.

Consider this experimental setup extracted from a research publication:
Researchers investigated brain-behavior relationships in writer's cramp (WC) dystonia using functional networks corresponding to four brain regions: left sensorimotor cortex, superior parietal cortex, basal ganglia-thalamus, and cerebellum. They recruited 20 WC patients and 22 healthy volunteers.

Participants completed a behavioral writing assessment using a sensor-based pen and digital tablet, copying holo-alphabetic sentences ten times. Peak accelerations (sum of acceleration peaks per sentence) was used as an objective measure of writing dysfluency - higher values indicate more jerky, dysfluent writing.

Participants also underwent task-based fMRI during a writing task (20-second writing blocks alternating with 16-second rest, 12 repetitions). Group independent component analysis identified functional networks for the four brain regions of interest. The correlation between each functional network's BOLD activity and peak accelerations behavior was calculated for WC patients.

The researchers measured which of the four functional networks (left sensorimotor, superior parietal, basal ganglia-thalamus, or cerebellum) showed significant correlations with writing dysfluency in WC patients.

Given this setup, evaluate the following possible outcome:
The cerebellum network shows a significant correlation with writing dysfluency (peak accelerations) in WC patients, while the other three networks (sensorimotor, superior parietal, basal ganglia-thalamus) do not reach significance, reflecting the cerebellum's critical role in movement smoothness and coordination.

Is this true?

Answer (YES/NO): NO